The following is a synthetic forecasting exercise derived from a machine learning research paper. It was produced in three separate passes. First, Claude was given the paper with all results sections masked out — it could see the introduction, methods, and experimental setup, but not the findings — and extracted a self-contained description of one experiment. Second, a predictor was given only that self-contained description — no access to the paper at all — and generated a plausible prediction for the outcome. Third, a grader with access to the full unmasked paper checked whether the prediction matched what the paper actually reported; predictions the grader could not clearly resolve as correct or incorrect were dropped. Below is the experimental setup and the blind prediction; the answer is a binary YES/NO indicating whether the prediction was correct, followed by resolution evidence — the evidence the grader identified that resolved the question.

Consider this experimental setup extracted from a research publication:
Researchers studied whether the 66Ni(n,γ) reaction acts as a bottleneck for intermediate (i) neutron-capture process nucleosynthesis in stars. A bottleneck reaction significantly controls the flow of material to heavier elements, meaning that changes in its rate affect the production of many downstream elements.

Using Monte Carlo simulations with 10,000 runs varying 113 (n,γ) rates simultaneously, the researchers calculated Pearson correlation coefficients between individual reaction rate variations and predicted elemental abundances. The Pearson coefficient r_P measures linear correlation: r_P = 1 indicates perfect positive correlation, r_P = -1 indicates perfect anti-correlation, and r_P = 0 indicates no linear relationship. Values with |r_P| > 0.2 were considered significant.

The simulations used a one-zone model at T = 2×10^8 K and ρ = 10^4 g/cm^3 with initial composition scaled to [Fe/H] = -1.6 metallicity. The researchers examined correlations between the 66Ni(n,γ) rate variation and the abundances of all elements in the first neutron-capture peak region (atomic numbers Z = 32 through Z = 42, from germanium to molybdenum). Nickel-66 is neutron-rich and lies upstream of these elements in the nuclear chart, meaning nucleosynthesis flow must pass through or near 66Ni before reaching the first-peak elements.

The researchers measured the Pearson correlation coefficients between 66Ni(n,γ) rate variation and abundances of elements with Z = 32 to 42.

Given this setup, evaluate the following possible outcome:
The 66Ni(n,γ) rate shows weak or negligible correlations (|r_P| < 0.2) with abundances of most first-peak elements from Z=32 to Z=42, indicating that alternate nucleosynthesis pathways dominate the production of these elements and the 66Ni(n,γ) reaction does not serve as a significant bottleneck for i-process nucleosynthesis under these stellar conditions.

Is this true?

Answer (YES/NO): NO